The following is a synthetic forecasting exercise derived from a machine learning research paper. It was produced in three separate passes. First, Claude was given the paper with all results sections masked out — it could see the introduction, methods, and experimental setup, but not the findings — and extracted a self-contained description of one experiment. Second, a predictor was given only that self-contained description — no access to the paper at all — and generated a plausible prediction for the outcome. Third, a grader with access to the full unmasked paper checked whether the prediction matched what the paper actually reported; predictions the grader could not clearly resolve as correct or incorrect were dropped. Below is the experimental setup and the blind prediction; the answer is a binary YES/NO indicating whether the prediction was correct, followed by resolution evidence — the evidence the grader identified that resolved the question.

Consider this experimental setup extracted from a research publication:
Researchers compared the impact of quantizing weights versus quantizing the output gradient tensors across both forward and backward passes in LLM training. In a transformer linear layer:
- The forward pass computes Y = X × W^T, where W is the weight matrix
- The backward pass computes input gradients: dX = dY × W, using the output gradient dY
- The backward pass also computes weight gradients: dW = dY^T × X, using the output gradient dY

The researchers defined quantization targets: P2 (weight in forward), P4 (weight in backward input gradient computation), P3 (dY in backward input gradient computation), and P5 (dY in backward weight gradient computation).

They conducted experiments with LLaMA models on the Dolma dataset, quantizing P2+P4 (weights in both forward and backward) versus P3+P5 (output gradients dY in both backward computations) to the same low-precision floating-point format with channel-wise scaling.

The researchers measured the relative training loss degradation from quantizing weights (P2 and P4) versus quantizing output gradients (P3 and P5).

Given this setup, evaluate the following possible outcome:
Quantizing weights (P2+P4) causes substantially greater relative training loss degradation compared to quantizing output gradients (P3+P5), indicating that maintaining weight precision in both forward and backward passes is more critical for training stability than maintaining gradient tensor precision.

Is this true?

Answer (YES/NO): NO